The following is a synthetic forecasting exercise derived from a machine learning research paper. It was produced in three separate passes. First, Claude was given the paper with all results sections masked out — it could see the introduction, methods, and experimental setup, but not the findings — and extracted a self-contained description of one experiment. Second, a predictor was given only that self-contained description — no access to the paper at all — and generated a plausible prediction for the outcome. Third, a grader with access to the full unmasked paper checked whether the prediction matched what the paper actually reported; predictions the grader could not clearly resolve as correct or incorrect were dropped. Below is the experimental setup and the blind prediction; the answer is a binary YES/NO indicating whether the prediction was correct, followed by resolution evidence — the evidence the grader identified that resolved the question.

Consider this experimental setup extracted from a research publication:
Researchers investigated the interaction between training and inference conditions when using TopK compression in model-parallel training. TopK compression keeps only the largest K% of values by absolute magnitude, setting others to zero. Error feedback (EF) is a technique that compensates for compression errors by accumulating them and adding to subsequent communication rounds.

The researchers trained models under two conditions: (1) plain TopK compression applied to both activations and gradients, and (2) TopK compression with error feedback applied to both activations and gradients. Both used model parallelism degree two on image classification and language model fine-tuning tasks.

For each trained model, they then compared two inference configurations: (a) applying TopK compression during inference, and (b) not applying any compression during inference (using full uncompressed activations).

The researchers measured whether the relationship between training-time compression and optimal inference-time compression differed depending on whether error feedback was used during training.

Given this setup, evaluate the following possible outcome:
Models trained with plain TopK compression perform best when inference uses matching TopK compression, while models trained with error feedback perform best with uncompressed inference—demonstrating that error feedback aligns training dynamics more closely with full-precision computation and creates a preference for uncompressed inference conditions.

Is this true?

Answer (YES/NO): NO